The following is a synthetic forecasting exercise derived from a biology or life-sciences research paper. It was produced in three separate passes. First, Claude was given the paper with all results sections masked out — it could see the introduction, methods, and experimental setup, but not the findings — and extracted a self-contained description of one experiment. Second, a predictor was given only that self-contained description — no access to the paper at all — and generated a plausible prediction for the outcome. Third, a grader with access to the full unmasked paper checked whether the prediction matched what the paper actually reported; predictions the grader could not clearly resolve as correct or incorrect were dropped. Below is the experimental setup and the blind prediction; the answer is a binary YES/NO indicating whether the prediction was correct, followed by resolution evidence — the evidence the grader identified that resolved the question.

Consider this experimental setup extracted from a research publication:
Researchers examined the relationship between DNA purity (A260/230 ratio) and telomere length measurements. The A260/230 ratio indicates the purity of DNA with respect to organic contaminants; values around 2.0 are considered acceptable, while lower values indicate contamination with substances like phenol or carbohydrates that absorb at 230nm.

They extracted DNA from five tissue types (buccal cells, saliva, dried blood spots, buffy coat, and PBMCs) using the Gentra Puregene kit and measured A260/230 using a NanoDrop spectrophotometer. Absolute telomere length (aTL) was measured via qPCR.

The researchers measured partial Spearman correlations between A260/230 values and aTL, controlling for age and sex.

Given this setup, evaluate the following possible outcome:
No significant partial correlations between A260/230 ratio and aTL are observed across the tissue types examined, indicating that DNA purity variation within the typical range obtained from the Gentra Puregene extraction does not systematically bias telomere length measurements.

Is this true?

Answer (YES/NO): NO